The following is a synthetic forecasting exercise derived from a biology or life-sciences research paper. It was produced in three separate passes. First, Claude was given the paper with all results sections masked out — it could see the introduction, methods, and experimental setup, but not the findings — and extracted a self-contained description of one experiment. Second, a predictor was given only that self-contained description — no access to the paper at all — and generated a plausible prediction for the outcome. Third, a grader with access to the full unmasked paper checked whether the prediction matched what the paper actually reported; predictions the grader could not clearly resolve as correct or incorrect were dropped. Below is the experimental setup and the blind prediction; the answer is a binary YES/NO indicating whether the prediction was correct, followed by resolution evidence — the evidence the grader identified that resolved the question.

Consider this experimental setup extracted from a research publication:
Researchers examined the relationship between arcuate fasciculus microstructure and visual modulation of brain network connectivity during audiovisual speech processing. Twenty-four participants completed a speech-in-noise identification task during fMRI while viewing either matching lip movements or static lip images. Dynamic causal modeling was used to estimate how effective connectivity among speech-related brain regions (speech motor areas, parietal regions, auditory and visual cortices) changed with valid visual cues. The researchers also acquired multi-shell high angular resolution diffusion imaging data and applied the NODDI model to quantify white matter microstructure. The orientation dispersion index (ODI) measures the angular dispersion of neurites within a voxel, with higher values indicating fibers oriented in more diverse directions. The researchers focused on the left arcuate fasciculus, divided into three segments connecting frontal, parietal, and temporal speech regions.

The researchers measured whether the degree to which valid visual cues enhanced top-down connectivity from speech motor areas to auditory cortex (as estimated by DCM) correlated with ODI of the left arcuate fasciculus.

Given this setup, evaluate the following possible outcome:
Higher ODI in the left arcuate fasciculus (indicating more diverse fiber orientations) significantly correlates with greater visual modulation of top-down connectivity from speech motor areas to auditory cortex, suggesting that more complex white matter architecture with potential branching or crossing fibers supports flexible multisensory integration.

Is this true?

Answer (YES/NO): YES